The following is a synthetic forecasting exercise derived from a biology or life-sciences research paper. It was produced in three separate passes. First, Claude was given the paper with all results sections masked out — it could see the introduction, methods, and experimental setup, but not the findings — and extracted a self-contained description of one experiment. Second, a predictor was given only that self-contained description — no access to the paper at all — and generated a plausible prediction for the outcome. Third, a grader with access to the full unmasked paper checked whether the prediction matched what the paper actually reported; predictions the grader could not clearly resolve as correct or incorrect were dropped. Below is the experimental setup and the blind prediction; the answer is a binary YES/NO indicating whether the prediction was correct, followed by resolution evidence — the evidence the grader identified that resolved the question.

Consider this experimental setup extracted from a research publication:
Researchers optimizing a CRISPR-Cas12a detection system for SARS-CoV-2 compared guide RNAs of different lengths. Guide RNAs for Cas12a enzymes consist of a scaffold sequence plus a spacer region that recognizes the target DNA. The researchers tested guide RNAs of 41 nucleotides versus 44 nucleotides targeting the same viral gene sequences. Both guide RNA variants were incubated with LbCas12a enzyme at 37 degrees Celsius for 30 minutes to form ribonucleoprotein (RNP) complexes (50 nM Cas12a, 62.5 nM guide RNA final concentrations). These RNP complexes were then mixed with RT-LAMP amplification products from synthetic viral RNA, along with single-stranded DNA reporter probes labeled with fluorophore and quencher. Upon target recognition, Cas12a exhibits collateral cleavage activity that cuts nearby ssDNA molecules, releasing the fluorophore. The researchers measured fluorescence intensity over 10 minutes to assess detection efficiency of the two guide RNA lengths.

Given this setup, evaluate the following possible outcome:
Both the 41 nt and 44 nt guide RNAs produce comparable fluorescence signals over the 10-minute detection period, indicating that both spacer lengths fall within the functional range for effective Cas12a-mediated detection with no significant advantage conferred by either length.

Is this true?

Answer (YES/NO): YES